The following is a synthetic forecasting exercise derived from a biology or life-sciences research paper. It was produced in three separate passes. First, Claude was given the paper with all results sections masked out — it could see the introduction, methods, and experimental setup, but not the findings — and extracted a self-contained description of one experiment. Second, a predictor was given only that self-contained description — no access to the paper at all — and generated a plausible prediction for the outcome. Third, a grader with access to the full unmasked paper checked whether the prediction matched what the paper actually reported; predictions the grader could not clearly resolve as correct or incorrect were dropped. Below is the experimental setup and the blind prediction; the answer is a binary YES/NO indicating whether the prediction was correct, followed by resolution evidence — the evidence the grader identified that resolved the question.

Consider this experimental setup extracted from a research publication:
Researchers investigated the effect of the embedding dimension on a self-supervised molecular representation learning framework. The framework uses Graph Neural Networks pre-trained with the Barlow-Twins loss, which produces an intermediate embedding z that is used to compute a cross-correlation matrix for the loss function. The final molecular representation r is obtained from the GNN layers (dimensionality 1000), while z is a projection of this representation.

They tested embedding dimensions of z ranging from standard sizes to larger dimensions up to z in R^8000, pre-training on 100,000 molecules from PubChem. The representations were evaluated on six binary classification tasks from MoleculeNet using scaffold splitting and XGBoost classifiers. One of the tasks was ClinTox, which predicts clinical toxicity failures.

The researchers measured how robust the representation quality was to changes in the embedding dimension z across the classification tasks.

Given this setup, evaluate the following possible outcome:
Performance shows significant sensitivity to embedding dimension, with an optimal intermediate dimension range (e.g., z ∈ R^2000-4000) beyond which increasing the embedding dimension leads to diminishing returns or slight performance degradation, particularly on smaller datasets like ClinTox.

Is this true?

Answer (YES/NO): NO